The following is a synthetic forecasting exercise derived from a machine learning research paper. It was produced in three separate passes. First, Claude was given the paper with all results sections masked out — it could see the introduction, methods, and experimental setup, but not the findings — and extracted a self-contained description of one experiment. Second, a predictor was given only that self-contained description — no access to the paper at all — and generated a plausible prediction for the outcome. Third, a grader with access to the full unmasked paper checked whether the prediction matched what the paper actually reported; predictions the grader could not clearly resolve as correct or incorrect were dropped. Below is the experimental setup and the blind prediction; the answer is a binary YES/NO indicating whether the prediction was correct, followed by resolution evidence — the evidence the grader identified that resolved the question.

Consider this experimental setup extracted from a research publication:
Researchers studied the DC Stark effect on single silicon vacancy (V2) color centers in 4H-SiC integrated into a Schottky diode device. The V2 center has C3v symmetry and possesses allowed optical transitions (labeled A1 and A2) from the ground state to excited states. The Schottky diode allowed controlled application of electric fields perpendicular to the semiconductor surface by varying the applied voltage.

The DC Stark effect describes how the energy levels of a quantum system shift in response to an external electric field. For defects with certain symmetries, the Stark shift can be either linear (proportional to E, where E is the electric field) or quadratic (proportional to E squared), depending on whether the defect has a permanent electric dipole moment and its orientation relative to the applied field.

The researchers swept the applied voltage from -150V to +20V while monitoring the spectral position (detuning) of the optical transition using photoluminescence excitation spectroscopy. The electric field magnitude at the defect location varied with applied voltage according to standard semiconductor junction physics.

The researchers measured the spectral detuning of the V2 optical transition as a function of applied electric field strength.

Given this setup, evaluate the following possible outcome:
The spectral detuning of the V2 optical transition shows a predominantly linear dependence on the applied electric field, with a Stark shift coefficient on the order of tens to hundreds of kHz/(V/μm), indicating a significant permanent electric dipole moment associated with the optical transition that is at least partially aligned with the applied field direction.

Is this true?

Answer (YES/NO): NO